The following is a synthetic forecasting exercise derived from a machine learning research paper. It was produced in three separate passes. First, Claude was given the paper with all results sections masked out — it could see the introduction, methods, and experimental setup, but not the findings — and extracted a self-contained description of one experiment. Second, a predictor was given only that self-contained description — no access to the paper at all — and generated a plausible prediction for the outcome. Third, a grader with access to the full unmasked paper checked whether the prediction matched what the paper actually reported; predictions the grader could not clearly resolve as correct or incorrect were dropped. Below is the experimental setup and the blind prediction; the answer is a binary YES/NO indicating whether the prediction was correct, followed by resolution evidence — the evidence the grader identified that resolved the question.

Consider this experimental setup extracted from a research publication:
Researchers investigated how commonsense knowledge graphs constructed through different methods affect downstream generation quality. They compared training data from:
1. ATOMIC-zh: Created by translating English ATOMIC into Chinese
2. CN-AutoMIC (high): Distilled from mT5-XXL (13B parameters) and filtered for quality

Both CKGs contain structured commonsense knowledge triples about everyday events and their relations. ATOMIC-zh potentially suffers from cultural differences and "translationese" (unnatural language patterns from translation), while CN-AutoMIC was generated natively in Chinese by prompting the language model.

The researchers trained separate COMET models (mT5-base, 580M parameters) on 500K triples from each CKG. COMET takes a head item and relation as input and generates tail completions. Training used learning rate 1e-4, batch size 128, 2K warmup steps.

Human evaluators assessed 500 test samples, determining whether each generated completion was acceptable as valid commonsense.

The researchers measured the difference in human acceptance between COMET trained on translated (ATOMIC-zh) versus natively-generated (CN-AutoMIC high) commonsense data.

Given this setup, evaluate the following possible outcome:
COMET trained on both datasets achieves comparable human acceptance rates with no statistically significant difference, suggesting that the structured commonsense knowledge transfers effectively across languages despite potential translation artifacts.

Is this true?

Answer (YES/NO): NO